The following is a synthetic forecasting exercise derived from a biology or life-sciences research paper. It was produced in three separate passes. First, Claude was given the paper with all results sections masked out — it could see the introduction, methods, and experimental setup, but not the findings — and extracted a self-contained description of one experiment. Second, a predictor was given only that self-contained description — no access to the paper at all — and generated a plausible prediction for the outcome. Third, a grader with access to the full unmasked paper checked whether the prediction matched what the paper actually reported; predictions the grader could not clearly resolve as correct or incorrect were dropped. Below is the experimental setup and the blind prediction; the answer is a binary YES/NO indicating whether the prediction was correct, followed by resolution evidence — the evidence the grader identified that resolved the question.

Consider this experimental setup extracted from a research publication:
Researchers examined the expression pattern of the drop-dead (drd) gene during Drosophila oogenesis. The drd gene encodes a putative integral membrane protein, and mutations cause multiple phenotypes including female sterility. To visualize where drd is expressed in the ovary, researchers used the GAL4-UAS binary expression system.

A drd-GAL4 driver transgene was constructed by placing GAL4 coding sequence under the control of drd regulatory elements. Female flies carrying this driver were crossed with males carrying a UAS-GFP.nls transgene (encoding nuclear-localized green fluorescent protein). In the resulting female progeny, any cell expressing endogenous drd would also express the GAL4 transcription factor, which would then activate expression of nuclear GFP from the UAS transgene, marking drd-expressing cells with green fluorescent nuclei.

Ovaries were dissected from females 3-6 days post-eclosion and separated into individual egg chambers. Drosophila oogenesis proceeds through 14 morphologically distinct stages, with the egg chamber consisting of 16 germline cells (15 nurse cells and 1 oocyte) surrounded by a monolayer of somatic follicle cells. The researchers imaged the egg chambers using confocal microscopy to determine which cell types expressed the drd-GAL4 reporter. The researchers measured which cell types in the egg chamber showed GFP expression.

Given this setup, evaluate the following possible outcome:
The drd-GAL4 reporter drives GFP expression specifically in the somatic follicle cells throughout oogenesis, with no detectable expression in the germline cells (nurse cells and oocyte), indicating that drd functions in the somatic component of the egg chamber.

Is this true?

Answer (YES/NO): NO